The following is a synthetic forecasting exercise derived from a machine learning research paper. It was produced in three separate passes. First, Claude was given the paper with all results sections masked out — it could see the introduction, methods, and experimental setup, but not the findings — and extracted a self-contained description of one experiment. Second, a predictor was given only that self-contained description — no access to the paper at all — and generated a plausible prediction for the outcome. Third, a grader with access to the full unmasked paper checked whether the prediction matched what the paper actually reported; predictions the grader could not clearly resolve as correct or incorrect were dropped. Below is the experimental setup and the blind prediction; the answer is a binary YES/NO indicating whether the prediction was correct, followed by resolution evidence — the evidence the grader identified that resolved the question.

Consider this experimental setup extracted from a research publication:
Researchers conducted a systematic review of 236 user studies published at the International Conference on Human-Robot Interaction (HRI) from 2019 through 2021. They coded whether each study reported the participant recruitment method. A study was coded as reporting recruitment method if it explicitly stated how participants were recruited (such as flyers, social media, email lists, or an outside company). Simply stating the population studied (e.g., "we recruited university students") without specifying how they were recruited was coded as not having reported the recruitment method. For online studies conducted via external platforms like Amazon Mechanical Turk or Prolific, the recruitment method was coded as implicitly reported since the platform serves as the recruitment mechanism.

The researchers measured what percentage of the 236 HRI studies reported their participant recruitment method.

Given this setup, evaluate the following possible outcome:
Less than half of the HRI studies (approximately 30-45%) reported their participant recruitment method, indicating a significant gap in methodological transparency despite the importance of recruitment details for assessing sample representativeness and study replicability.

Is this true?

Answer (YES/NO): YES